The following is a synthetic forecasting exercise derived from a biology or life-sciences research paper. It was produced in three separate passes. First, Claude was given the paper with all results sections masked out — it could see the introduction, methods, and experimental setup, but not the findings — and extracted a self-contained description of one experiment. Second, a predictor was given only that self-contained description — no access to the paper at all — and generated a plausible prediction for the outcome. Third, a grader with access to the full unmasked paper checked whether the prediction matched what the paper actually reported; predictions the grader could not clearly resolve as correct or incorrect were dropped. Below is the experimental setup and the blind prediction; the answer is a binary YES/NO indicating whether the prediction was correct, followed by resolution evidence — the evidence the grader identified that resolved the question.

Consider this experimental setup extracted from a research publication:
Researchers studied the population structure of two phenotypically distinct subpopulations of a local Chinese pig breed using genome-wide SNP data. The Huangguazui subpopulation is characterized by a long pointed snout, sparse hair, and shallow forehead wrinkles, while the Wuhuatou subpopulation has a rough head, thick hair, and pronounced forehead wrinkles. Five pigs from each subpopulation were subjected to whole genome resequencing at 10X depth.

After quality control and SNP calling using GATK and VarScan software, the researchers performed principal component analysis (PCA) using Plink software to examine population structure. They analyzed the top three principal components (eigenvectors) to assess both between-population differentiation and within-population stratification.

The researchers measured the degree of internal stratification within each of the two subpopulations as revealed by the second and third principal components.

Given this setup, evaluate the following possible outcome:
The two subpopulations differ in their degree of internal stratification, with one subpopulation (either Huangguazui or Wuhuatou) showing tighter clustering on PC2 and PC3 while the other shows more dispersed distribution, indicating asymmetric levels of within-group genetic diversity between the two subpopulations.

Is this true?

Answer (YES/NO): YES